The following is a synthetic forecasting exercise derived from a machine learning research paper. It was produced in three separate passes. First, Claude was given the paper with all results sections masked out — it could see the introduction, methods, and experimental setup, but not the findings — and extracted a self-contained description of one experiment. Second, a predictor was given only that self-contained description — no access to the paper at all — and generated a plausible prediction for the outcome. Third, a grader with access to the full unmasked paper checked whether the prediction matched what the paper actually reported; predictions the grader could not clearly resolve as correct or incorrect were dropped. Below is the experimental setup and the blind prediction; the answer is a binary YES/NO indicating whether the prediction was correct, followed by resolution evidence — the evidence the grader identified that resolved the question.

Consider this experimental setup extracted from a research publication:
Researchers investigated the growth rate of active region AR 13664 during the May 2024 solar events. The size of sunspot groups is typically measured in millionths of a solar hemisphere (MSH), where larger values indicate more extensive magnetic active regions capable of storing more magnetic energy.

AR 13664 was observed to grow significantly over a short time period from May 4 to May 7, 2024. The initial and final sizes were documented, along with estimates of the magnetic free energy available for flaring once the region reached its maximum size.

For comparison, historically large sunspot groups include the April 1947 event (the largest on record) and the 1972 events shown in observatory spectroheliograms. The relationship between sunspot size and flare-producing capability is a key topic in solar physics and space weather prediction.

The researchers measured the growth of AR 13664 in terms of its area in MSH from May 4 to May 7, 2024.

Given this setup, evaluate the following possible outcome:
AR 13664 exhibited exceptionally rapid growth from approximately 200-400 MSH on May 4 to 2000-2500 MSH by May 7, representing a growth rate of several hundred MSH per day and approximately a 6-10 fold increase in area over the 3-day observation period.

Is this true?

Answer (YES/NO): NO